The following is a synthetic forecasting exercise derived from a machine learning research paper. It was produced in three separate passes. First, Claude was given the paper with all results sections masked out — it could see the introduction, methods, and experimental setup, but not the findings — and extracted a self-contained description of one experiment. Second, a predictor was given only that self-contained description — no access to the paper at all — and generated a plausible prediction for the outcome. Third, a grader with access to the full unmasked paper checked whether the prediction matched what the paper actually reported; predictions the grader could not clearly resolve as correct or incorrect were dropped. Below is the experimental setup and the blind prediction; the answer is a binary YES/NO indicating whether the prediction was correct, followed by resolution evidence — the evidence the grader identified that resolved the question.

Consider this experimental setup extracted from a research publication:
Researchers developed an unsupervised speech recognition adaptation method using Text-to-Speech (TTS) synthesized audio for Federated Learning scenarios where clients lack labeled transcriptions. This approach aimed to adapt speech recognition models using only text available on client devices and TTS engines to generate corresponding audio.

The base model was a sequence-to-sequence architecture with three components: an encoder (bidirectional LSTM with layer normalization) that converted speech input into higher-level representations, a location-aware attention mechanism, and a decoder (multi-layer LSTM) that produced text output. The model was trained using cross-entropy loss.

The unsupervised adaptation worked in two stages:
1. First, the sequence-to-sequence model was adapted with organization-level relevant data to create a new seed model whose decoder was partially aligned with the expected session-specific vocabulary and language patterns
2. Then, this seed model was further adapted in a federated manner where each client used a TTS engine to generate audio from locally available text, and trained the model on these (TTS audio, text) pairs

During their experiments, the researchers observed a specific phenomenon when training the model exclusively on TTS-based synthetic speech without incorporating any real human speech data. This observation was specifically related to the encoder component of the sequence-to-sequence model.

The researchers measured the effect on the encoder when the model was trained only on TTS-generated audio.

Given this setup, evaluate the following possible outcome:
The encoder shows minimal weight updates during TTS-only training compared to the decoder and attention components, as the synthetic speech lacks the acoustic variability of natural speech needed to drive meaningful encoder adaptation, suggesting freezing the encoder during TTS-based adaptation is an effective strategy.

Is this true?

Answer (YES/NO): NO